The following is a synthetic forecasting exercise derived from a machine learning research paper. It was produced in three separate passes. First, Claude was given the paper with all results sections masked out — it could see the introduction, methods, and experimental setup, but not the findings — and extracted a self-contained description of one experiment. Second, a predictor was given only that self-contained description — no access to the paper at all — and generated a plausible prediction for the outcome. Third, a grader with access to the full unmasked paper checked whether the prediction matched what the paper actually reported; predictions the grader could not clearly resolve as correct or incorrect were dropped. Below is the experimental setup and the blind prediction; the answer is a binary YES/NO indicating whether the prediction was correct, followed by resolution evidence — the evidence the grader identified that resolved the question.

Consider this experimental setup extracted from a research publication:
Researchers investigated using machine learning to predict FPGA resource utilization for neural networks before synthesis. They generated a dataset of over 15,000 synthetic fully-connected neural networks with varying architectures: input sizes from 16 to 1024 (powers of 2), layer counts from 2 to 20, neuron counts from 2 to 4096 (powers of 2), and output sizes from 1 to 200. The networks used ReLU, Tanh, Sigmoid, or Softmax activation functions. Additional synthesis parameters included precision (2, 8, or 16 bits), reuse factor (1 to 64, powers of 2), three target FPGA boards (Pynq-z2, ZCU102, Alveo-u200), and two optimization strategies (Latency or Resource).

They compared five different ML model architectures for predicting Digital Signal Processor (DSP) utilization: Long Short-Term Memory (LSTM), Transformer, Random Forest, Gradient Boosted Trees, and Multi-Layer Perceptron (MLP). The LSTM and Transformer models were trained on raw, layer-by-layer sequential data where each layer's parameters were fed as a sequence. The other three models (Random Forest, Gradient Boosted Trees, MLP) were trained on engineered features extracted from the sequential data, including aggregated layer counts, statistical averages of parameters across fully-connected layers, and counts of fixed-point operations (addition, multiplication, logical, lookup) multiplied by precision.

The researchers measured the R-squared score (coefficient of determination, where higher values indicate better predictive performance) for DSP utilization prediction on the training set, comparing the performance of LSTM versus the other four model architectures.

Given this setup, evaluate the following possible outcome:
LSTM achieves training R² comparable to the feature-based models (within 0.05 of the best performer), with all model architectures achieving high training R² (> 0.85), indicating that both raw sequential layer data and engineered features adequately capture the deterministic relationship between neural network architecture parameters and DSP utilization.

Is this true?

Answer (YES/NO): NO